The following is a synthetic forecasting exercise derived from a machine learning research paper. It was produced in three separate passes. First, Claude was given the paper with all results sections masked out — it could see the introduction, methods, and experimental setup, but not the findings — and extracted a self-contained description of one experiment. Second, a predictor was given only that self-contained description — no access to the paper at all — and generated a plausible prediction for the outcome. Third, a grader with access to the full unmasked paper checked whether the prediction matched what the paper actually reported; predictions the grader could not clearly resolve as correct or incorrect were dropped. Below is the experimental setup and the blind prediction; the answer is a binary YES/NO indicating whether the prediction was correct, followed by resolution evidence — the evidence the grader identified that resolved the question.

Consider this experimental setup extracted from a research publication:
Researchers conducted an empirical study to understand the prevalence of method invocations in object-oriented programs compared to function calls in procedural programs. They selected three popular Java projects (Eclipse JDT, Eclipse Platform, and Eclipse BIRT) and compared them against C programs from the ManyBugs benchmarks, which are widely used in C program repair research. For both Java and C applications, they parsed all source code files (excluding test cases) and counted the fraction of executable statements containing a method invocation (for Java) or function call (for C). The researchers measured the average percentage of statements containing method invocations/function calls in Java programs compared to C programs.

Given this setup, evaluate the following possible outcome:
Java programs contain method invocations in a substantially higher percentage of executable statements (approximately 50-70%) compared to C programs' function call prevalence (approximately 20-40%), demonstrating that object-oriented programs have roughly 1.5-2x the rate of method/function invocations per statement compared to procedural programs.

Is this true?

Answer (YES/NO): YES